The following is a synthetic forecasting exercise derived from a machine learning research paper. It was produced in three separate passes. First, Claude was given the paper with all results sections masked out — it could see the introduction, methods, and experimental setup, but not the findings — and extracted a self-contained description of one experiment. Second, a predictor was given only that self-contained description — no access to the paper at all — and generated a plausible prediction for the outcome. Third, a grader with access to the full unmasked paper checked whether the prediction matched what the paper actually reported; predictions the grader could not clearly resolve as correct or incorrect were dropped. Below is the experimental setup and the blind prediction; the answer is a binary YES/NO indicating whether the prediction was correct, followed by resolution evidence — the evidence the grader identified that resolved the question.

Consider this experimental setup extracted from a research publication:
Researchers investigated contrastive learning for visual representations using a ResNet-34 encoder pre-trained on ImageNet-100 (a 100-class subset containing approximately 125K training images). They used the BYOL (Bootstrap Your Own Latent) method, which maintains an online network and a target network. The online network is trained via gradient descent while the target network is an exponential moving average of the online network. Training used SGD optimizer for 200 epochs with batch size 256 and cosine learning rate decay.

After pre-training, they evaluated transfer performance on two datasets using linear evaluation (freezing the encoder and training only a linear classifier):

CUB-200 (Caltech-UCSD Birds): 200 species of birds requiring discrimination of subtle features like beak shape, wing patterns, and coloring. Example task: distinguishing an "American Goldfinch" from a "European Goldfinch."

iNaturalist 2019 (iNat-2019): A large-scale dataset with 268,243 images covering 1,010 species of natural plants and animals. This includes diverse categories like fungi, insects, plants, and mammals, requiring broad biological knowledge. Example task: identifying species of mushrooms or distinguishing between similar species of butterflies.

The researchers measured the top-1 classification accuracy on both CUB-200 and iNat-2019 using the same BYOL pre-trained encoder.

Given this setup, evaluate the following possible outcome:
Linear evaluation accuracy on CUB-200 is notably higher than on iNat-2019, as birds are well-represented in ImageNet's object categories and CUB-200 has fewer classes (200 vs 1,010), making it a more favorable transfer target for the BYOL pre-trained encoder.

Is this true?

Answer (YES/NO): YES